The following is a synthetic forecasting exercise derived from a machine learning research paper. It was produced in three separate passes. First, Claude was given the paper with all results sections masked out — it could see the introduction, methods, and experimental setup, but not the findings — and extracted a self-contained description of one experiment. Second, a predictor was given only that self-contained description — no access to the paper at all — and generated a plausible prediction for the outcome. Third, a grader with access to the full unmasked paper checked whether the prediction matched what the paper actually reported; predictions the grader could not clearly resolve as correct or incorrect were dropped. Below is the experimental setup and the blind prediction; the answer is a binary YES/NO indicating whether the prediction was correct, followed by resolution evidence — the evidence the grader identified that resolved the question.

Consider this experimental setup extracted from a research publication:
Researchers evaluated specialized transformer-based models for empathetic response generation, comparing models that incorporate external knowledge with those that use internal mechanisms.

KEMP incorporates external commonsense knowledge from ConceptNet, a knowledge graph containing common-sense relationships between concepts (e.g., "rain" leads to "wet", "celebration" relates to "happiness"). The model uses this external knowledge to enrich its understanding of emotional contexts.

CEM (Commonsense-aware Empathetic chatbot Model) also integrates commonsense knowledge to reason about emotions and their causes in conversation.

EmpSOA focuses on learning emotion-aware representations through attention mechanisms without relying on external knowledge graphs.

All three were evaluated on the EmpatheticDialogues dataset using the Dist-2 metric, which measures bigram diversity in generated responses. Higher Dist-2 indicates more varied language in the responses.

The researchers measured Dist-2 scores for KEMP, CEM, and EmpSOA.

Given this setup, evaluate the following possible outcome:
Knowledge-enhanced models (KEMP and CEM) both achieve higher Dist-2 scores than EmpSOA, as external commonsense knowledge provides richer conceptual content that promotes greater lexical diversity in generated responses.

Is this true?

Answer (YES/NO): NO